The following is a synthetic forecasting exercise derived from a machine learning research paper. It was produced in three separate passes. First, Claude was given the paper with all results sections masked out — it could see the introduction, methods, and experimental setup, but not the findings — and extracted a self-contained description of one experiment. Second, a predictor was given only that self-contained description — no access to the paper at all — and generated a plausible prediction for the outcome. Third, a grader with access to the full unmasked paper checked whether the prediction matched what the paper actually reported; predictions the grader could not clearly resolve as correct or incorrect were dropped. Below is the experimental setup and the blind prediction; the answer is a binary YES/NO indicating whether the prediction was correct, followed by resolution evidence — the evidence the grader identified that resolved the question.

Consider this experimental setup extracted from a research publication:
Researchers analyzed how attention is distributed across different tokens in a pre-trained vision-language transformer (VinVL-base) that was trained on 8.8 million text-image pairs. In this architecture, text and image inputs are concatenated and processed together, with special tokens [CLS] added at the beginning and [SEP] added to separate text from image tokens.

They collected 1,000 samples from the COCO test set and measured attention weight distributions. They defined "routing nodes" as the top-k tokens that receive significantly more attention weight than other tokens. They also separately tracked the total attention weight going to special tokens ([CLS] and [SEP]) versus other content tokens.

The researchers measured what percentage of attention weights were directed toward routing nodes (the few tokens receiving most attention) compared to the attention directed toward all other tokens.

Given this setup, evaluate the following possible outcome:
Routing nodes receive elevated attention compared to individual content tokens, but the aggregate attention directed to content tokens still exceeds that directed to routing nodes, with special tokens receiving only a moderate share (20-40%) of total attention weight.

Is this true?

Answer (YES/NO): NO